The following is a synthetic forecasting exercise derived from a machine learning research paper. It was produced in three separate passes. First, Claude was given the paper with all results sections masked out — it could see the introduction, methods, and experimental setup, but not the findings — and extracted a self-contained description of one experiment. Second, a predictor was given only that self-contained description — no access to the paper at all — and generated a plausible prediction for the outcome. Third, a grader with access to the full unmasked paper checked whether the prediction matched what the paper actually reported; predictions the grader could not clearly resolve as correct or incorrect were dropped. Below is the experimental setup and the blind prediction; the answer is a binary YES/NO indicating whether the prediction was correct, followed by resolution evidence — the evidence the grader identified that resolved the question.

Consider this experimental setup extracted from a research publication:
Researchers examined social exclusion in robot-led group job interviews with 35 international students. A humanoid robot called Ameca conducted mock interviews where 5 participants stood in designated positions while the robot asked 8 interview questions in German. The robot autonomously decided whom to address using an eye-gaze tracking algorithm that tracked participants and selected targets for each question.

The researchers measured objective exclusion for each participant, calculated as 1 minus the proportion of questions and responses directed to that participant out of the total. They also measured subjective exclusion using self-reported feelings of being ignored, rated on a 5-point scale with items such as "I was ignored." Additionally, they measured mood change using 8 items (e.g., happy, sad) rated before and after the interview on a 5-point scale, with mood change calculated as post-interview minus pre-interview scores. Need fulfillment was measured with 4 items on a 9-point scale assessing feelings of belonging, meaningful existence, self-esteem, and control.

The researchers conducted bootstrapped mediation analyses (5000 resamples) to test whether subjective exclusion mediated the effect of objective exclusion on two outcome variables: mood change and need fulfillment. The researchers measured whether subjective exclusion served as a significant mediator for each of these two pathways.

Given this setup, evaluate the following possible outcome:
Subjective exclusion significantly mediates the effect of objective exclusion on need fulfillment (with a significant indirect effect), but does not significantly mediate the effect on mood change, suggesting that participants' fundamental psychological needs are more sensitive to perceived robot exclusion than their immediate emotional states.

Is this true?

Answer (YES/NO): YES